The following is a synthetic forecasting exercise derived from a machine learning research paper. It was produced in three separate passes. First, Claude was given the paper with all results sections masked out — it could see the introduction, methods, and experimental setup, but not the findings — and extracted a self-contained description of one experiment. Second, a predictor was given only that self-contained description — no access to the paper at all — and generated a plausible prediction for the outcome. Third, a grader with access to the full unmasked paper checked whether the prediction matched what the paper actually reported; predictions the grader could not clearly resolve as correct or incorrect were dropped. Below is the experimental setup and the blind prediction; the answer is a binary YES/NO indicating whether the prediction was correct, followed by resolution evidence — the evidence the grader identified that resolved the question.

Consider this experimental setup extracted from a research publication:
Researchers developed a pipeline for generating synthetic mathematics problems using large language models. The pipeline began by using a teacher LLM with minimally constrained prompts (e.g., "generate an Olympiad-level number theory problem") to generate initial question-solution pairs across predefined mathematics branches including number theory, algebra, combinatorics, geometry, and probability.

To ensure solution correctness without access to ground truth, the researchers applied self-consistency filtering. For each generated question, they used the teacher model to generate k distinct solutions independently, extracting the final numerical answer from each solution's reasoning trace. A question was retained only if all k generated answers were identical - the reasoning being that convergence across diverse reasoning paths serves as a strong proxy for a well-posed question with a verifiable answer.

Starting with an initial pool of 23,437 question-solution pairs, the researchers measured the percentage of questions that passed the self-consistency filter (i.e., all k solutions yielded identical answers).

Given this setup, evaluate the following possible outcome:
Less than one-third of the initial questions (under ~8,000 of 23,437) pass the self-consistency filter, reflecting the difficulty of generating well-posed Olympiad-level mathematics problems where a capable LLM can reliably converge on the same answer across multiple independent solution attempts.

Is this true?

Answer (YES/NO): NO